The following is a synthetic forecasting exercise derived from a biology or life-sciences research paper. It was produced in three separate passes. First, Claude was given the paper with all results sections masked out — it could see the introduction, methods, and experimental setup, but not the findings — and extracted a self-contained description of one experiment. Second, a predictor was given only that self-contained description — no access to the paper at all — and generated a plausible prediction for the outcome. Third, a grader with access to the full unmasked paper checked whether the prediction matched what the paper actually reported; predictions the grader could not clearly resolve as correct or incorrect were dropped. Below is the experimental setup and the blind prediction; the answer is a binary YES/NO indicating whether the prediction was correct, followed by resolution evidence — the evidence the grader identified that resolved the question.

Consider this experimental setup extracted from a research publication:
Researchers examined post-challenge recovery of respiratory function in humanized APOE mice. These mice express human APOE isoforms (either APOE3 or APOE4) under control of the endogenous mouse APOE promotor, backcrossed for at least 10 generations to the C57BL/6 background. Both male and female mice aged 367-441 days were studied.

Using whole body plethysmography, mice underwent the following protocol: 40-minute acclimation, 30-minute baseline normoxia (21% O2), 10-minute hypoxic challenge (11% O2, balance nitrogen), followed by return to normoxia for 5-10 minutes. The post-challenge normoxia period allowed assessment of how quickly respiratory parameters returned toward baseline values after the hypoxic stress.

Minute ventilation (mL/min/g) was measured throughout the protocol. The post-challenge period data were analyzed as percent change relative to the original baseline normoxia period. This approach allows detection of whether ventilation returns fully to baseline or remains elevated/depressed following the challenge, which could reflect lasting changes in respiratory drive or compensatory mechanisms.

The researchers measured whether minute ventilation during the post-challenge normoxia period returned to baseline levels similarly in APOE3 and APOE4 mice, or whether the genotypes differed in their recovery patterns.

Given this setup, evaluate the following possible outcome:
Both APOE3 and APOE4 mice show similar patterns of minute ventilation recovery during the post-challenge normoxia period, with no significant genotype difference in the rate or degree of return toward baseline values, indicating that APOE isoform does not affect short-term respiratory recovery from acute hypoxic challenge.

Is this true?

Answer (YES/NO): NO